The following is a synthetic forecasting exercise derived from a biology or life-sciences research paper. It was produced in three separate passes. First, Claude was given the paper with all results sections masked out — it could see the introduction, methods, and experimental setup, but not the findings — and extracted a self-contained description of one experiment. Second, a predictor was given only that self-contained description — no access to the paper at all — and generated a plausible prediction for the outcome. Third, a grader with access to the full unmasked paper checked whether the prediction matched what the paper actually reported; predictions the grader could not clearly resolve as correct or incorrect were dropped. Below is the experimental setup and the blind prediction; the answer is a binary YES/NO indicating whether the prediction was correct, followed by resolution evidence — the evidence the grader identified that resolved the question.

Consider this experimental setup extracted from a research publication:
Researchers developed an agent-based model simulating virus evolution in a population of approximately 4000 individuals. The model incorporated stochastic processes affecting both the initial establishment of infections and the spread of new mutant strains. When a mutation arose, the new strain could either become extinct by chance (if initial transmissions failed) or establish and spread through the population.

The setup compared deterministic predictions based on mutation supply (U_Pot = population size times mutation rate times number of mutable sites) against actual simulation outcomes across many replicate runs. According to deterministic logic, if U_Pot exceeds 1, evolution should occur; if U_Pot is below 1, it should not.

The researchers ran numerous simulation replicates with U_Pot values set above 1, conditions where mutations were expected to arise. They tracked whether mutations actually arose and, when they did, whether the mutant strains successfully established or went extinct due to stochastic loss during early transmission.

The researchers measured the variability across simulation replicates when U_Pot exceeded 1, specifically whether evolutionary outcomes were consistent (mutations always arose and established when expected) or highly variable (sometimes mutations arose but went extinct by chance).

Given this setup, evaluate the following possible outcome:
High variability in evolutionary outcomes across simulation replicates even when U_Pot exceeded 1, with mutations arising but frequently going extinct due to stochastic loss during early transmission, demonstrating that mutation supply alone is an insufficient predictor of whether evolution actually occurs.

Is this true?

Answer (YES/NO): YES